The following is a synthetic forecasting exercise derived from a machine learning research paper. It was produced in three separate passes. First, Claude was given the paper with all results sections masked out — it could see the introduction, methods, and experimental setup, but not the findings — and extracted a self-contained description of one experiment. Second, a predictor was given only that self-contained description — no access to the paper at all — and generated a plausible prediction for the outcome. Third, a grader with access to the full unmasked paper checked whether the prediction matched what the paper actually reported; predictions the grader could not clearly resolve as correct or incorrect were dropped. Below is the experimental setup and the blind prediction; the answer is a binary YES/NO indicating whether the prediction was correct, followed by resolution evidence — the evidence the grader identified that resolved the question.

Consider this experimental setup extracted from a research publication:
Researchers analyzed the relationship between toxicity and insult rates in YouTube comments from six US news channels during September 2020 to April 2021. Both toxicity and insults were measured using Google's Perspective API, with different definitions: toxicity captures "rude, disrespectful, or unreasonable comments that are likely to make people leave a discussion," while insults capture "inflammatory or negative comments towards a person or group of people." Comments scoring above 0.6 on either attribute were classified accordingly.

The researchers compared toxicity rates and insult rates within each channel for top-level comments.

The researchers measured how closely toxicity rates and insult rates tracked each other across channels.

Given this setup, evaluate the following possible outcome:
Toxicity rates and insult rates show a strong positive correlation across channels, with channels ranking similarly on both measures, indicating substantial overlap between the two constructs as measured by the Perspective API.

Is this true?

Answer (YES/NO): YES